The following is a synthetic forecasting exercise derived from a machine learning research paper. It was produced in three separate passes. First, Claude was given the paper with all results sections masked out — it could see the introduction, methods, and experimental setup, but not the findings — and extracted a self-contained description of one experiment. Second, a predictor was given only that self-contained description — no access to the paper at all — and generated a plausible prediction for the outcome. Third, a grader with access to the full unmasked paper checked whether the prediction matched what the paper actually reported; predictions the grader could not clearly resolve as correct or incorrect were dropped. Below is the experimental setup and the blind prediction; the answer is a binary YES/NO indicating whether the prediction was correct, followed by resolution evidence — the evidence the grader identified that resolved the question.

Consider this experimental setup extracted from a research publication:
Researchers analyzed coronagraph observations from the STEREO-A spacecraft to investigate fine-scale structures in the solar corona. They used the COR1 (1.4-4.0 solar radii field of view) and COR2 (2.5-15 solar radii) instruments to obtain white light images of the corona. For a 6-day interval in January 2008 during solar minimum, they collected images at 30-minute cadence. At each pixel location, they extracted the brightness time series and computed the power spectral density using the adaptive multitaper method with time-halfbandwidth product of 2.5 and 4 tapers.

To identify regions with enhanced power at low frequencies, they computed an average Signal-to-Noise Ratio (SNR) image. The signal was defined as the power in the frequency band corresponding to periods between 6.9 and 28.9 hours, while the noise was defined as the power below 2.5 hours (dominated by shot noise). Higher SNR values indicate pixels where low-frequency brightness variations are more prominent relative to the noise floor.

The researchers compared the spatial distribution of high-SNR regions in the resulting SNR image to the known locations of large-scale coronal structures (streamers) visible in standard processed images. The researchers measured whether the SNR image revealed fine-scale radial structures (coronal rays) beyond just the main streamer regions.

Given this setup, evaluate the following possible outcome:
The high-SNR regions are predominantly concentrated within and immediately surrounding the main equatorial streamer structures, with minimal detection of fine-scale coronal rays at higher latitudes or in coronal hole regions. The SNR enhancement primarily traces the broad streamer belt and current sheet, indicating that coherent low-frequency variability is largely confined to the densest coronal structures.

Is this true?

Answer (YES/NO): NO